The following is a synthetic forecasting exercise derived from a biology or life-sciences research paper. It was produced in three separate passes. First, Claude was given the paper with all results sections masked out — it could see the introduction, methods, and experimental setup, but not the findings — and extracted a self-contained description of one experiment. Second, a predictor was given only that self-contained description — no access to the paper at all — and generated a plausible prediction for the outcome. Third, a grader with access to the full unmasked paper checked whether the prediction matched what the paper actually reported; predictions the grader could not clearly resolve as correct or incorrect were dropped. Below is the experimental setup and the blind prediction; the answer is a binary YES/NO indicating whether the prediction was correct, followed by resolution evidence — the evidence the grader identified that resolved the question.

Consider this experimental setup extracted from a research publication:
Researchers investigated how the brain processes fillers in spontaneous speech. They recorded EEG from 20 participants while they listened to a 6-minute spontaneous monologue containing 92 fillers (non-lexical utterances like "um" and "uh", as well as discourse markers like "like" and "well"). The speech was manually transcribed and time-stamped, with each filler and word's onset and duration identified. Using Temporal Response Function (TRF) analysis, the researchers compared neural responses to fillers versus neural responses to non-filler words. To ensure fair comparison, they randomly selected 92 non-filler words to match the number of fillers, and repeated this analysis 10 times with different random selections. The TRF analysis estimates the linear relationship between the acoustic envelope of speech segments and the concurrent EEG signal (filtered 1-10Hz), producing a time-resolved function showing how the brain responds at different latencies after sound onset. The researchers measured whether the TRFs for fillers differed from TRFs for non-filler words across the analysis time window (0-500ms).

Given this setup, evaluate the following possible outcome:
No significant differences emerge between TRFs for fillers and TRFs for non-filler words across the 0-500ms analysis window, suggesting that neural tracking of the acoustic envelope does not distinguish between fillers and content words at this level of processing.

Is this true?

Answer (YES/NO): NO